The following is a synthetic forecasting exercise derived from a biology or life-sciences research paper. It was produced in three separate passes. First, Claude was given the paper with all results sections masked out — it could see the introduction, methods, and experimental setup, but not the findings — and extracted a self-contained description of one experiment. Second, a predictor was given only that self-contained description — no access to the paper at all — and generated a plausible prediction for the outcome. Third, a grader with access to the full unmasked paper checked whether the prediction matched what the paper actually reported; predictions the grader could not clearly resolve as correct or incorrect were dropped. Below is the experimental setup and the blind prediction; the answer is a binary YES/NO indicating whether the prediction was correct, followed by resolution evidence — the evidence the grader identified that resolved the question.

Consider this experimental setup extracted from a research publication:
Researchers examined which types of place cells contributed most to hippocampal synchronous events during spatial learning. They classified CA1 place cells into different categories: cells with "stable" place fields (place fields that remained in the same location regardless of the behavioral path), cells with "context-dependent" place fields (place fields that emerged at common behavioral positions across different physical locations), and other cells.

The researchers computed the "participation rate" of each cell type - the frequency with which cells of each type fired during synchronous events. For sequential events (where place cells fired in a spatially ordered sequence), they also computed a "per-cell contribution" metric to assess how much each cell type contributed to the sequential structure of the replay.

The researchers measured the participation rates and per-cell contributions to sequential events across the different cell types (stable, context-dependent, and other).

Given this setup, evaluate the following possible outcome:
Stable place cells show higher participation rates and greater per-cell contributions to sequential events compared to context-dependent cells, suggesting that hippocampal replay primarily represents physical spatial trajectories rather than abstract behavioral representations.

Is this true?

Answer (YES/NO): NO